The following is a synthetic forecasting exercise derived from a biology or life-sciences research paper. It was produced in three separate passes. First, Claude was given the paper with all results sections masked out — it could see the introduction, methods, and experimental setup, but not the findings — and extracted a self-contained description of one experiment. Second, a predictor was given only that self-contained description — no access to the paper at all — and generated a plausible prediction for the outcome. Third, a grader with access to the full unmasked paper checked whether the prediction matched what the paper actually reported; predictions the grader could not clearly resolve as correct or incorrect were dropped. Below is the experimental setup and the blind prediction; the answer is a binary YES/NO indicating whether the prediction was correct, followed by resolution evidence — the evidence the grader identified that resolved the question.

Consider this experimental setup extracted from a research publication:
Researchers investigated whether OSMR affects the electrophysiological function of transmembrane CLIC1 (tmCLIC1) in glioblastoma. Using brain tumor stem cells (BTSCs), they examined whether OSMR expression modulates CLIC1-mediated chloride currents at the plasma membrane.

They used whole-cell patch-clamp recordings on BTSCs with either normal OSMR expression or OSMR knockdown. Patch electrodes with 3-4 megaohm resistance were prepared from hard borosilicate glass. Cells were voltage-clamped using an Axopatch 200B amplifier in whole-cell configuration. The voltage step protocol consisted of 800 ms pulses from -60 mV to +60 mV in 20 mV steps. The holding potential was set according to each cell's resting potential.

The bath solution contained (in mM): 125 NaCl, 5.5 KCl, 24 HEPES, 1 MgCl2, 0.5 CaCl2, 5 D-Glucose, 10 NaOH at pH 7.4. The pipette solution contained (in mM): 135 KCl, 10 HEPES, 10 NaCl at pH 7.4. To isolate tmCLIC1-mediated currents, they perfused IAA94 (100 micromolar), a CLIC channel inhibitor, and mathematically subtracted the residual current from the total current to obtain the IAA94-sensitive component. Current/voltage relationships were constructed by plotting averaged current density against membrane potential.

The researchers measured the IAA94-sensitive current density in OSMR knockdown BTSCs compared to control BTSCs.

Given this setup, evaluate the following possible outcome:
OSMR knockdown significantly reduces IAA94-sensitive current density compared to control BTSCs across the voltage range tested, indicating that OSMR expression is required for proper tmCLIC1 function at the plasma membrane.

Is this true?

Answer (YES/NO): YES